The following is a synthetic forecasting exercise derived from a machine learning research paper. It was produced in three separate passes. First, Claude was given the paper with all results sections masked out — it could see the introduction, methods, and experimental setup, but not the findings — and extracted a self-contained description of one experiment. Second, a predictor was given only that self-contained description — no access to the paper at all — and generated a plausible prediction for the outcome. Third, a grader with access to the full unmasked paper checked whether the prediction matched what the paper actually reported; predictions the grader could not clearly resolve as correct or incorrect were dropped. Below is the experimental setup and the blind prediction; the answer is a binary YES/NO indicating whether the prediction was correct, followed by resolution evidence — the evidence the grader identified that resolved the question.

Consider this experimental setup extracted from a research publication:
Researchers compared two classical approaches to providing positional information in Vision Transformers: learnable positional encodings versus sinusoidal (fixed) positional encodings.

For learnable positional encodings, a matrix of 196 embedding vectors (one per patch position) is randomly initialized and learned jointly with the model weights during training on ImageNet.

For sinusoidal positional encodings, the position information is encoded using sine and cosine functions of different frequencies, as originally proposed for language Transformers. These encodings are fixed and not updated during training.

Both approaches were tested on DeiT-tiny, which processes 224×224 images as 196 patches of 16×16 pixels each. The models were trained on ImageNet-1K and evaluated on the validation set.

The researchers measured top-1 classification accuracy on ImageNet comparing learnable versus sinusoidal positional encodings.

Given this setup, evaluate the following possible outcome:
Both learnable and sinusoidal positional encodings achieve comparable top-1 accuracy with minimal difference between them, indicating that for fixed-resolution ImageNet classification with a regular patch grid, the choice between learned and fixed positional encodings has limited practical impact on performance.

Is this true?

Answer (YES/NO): YES